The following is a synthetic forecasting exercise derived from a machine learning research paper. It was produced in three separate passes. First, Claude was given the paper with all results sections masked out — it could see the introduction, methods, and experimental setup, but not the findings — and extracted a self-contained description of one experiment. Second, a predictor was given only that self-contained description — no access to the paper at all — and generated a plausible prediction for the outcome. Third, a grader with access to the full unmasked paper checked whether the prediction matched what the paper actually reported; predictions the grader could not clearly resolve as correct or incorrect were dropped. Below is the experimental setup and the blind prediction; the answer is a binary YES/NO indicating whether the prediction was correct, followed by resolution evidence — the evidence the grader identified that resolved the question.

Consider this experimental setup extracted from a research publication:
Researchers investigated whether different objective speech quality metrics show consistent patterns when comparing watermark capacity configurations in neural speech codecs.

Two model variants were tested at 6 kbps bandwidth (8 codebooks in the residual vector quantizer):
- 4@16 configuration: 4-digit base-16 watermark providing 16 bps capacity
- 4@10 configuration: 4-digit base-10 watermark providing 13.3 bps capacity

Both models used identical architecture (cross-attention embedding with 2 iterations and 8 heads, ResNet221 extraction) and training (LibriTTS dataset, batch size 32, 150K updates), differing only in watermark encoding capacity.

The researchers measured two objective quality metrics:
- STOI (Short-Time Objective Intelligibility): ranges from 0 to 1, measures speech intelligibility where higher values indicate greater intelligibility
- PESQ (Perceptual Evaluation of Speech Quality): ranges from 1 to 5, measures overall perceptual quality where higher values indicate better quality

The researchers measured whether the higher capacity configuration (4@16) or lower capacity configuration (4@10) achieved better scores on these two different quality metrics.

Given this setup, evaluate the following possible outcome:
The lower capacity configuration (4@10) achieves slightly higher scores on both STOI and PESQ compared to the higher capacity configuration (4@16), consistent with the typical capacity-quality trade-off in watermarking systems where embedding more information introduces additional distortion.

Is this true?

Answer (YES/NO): YES